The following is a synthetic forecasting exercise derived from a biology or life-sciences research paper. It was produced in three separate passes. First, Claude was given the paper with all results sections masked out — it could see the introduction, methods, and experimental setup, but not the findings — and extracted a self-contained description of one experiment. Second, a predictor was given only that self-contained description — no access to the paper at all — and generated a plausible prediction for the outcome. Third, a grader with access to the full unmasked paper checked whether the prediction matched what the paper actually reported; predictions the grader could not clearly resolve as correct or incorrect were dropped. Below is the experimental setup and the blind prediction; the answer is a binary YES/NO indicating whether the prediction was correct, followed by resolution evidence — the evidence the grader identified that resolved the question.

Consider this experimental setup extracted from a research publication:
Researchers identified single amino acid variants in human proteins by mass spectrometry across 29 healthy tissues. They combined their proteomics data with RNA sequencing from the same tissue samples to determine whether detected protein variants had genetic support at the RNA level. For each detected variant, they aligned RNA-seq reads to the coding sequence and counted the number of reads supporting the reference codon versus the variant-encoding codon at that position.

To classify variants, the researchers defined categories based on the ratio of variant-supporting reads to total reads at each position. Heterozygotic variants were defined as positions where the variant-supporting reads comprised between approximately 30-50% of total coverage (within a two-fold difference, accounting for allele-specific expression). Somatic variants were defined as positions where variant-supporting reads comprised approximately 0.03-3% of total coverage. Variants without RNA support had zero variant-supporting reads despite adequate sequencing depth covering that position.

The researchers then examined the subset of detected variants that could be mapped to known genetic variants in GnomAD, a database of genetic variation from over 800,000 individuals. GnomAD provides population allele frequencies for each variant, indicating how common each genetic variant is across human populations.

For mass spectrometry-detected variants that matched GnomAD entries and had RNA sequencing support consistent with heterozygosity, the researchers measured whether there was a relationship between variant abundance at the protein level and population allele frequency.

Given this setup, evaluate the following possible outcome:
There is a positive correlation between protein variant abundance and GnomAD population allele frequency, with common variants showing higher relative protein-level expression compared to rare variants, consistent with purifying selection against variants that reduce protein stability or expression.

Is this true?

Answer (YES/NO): YES